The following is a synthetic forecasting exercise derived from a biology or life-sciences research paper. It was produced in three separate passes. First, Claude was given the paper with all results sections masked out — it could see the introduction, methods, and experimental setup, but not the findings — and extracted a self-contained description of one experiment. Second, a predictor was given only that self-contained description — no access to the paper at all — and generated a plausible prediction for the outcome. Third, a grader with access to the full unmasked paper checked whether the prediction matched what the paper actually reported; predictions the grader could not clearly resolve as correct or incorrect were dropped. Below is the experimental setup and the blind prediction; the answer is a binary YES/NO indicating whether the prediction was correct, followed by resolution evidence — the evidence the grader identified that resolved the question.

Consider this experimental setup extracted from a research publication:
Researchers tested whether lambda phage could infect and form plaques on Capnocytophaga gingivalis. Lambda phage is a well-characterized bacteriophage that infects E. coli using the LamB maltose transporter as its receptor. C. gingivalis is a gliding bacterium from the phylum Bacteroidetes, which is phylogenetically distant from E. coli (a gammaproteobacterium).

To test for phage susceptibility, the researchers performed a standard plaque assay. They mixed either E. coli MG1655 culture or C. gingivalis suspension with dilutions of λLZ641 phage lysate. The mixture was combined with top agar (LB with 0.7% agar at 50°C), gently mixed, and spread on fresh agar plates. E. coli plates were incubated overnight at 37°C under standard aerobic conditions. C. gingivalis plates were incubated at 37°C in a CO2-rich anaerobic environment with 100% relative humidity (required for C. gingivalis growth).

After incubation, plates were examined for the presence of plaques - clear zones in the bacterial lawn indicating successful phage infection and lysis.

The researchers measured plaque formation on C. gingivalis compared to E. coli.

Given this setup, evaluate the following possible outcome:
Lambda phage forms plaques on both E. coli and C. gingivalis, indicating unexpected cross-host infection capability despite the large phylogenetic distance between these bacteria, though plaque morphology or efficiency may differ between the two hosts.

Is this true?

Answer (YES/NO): NO